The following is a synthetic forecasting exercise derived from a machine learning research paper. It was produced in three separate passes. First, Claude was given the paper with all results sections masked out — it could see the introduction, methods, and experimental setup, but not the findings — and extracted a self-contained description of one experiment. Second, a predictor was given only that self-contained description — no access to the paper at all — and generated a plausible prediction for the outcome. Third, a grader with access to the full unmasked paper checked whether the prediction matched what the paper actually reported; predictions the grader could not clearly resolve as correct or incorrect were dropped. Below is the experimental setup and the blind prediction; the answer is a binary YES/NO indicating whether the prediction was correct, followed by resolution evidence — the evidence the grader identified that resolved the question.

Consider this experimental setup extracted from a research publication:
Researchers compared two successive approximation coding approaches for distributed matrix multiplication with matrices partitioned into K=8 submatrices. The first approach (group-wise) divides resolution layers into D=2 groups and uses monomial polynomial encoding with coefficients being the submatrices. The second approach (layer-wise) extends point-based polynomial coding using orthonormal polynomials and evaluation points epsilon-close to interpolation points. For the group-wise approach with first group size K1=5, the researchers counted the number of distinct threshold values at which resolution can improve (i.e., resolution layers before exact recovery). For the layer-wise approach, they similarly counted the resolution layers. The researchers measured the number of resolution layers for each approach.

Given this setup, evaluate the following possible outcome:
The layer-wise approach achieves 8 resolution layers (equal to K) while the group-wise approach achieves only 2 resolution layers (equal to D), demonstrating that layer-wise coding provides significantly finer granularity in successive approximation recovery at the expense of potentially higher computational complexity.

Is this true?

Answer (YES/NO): NO